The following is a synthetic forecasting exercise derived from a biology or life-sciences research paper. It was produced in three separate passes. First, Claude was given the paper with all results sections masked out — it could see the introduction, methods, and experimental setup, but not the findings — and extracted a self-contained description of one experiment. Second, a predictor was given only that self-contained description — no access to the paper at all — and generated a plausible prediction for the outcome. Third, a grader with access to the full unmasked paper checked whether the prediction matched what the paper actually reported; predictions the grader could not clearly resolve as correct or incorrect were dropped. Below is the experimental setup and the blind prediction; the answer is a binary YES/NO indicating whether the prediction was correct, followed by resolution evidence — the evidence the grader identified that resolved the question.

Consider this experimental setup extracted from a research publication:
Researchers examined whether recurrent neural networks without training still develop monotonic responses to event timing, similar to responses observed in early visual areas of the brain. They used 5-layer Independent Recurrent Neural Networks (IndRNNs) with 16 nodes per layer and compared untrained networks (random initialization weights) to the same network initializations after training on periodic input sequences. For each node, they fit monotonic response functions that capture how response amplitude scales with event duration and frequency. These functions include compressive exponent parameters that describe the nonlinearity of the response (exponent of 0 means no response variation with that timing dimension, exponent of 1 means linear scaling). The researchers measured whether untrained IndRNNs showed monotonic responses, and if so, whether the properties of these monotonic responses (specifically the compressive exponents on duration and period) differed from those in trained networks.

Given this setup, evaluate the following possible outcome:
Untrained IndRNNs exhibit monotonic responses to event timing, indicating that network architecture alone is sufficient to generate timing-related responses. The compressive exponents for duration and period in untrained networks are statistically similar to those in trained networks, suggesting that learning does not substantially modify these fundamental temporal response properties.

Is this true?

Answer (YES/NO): YES